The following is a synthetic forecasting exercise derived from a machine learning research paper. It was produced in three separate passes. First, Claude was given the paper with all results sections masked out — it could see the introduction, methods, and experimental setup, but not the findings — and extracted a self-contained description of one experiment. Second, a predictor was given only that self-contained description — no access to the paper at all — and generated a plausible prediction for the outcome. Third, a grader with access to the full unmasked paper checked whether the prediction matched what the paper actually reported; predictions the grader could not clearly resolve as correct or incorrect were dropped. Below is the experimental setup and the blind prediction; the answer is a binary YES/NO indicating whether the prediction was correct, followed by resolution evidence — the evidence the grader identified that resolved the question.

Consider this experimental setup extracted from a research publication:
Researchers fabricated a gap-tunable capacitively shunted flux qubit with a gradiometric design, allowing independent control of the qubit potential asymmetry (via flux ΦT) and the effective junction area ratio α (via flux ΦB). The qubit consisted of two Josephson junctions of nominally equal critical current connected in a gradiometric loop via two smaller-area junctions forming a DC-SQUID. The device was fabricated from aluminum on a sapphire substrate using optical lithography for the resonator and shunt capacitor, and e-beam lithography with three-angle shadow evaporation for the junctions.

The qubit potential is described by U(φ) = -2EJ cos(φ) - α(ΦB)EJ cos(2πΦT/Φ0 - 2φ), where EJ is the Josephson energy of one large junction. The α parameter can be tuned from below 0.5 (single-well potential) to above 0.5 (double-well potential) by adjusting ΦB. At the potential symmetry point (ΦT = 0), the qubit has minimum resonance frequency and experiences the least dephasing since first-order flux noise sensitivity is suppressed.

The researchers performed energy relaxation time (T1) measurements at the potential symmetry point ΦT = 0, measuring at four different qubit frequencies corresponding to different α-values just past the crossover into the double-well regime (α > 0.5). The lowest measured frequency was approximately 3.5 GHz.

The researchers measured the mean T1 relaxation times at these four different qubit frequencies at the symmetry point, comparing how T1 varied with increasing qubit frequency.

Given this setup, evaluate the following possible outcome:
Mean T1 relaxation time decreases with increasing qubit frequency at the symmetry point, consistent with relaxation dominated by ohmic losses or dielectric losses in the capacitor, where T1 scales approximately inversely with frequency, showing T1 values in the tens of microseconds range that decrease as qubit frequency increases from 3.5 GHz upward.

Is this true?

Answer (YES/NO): YES